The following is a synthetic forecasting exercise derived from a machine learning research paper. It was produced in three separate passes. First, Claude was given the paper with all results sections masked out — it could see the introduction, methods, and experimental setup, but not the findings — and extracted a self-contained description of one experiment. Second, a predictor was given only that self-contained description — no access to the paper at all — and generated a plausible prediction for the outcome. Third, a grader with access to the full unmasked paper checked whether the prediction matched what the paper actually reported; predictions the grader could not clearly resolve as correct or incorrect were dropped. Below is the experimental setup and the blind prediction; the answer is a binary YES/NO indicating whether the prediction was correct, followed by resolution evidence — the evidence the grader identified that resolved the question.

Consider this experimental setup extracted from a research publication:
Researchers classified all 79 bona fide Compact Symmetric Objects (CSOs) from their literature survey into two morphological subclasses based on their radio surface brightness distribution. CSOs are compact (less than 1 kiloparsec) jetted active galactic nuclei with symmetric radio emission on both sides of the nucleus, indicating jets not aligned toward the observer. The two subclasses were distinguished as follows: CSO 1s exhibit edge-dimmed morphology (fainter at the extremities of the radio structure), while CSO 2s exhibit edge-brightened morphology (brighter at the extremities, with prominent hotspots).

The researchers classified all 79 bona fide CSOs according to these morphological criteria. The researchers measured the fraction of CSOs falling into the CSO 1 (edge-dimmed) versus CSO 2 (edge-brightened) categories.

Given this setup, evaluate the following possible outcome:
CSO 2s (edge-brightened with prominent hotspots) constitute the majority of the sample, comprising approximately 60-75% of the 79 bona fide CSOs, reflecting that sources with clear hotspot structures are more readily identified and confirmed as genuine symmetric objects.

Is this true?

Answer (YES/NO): NO